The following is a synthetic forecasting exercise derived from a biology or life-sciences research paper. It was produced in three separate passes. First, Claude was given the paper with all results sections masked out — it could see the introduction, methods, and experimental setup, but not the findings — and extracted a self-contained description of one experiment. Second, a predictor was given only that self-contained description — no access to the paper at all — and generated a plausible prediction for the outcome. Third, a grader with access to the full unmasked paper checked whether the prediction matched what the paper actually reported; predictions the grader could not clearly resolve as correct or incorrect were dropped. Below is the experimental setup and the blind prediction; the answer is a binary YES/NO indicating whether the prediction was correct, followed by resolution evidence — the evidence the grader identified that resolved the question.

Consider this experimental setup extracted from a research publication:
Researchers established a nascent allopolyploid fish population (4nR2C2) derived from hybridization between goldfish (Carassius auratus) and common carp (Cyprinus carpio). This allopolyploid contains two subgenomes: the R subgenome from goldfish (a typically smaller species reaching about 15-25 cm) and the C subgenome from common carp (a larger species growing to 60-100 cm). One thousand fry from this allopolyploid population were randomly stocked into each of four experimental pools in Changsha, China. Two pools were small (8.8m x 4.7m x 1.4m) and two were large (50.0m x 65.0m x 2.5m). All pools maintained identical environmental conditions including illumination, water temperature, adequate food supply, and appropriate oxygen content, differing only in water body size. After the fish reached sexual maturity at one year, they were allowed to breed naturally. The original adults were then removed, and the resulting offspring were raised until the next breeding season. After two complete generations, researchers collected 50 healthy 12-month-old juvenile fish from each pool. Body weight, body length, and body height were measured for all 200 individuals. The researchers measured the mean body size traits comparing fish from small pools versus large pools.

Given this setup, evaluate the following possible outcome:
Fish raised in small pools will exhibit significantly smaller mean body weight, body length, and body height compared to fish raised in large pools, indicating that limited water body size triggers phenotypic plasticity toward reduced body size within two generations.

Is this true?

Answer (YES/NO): NO